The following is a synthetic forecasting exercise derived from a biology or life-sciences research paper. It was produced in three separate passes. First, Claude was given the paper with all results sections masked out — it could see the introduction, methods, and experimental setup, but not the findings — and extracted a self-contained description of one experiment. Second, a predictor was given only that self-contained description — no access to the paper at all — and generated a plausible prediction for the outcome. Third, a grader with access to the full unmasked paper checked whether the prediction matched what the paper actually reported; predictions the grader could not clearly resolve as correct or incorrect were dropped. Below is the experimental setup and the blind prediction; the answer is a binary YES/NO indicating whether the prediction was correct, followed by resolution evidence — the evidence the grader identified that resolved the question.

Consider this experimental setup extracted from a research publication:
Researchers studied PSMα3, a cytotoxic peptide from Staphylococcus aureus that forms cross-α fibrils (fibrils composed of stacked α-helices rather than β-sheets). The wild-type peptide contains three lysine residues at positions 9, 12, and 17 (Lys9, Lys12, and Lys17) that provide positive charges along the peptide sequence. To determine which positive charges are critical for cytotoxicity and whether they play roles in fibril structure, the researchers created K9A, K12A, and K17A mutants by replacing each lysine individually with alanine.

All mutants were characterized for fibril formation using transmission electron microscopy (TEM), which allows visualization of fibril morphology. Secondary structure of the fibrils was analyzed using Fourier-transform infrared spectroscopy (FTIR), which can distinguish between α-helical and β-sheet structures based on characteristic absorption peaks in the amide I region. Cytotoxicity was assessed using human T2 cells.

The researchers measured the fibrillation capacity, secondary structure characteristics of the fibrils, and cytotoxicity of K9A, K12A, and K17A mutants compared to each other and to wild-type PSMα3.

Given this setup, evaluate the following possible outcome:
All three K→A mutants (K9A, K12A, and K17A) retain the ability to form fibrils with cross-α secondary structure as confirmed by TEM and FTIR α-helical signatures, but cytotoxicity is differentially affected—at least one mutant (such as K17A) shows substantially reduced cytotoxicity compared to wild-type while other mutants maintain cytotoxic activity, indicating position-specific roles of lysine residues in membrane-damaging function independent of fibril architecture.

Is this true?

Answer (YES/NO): NO